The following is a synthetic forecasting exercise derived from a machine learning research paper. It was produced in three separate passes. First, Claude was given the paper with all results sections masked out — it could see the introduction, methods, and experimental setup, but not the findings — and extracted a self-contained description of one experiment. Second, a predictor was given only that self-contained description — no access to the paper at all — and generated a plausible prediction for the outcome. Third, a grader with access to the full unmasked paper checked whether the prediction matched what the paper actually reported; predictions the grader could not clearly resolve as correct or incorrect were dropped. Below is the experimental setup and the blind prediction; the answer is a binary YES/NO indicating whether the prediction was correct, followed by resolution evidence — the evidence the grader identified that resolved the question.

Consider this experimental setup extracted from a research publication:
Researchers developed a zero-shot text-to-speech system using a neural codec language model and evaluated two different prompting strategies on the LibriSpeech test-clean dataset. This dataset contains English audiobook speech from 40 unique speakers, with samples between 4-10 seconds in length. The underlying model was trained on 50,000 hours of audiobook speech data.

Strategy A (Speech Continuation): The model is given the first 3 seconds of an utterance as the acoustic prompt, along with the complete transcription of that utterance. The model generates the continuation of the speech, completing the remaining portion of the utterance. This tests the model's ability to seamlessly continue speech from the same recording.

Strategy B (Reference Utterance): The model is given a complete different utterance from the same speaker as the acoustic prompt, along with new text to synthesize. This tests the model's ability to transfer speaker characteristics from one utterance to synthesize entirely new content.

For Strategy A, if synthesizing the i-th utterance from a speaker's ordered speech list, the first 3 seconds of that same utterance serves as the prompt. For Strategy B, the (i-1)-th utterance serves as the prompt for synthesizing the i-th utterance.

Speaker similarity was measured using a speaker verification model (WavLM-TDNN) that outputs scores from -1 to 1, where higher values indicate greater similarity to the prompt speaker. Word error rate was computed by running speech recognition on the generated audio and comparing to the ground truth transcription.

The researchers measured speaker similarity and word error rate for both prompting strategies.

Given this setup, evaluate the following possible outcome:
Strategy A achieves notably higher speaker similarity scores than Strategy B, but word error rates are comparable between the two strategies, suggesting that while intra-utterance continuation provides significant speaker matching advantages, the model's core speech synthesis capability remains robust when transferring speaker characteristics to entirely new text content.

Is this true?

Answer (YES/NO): YES